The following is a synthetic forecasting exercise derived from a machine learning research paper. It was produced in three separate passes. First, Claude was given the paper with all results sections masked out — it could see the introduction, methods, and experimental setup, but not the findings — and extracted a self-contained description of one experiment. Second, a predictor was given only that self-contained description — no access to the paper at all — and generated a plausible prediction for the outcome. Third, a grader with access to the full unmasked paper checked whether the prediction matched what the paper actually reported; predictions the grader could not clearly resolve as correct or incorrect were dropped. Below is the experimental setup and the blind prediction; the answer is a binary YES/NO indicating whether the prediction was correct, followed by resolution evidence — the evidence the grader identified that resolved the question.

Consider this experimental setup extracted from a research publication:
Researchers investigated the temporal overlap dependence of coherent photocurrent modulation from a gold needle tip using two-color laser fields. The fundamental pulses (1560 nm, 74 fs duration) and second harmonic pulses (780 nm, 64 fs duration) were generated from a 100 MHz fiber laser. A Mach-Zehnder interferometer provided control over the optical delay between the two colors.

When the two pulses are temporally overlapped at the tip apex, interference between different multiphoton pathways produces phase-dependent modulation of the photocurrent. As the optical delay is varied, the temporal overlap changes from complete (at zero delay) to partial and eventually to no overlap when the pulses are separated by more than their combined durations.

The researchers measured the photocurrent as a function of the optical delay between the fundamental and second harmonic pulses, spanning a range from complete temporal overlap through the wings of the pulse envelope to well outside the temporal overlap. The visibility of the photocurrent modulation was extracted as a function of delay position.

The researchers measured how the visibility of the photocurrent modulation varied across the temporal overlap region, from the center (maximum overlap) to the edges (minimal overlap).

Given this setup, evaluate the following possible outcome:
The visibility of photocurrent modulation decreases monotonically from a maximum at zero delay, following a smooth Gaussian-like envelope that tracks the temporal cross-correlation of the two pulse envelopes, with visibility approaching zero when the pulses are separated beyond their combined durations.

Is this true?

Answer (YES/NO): YES